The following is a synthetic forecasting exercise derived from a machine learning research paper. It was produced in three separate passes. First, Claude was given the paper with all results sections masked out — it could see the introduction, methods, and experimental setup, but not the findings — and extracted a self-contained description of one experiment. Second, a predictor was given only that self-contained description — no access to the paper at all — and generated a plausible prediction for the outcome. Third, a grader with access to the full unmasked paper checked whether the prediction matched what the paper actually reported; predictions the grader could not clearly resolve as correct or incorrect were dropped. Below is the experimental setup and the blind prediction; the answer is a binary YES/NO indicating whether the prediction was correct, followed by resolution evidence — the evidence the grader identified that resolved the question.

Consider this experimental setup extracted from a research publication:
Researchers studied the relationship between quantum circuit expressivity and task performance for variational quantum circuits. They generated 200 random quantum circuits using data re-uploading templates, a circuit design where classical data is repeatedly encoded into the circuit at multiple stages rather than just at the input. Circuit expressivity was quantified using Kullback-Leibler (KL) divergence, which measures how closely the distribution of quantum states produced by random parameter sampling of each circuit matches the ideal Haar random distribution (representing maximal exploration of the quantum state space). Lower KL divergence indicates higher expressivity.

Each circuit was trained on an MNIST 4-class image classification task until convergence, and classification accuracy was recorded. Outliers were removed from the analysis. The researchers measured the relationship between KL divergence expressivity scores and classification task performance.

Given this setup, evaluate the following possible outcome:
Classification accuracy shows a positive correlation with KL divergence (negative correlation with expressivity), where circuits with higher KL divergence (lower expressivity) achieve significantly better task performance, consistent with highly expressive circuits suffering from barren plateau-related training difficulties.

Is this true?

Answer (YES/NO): NO